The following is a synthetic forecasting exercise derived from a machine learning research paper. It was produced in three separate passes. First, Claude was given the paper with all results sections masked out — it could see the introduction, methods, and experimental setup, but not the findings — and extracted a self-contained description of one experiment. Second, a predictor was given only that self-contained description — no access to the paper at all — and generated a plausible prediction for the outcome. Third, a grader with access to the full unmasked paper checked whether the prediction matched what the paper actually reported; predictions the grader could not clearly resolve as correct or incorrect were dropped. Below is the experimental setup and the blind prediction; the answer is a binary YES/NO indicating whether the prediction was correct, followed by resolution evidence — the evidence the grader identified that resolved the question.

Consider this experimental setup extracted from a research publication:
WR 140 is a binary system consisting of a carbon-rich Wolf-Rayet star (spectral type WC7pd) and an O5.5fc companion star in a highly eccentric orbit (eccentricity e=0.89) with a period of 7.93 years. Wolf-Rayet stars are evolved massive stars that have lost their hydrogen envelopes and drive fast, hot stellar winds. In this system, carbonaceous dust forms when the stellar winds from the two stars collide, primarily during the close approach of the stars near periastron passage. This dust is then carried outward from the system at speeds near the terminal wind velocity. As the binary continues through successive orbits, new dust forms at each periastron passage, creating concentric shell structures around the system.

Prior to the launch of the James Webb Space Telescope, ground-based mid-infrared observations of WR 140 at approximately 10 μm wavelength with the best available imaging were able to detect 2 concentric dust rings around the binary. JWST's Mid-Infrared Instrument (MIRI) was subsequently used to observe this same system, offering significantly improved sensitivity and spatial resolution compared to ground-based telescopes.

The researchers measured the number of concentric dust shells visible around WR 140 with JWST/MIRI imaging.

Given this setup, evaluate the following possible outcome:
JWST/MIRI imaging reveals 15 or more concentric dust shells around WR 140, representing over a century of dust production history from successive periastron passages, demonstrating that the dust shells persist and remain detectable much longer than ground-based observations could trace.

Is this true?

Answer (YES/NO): YES